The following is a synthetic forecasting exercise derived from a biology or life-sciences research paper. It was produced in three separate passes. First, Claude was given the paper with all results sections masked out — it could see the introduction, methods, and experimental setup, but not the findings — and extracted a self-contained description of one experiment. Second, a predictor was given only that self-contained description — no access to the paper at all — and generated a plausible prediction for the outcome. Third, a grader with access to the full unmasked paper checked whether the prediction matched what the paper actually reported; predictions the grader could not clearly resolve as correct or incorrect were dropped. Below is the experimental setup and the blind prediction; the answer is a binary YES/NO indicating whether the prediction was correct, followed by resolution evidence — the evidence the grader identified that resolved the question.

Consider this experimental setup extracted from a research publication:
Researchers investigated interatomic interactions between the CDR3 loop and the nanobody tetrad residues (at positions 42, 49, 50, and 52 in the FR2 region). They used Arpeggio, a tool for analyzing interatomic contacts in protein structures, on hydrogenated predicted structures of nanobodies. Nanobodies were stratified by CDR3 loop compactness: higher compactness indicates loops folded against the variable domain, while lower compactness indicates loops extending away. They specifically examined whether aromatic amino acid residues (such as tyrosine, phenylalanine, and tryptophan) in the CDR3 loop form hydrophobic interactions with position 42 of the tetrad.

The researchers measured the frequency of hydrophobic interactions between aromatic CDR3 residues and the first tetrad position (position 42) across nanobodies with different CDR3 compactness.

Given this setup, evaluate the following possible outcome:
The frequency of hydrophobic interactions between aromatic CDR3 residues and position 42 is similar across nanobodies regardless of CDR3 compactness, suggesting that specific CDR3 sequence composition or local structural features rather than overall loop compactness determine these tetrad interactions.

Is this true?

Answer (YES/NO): NO